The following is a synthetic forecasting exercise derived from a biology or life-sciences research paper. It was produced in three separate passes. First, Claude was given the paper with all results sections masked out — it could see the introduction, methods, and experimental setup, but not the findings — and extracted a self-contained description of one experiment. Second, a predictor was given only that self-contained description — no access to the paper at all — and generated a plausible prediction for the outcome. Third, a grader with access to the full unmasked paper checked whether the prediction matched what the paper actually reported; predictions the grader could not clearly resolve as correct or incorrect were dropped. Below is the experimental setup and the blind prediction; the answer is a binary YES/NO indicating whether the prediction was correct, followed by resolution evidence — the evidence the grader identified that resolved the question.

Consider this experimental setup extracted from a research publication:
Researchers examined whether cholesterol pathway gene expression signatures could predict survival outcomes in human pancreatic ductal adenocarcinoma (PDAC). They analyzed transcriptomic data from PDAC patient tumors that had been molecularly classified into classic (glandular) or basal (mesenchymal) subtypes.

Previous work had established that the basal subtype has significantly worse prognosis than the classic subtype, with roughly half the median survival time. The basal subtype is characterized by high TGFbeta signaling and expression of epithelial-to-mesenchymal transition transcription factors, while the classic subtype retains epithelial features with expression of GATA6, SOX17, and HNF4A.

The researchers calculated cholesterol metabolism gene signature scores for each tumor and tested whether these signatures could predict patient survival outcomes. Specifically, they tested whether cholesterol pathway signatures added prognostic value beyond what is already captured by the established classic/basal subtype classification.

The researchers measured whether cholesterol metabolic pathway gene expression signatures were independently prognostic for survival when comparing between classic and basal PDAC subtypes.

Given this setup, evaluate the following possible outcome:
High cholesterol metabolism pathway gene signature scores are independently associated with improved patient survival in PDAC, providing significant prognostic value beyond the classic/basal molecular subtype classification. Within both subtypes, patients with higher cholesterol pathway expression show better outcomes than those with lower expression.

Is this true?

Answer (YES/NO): YES